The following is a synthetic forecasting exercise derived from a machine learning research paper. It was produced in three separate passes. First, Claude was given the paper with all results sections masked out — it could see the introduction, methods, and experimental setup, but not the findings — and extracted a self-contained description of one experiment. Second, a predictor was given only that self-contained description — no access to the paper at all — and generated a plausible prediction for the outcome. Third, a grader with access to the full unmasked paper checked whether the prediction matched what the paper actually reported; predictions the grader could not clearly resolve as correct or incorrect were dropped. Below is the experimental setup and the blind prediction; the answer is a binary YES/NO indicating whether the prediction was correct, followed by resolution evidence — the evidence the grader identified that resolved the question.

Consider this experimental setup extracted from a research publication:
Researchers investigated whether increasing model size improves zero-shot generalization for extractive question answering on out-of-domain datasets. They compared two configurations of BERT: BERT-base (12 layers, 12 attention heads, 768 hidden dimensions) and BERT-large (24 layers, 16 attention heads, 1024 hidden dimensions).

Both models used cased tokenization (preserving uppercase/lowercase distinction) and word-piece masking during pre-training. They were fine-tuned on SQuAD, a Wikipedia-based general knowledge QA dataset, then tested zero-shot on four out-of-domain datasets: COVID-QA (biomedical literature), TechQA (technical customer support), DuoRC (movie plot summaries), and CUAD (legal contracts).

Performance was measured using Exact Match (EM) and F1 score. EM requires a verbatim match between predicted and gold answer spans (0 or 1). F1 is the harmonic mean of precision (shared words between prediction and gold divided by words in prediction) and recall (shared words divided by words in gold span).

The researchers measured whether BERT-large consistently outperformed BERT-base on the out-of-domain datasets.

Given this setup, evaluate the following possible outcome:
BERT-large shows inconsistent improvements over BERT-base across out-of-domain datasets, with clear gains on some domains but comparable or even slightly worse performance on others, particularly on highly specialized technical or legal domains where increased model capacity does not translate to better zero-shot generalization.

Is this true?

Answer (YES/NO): YES